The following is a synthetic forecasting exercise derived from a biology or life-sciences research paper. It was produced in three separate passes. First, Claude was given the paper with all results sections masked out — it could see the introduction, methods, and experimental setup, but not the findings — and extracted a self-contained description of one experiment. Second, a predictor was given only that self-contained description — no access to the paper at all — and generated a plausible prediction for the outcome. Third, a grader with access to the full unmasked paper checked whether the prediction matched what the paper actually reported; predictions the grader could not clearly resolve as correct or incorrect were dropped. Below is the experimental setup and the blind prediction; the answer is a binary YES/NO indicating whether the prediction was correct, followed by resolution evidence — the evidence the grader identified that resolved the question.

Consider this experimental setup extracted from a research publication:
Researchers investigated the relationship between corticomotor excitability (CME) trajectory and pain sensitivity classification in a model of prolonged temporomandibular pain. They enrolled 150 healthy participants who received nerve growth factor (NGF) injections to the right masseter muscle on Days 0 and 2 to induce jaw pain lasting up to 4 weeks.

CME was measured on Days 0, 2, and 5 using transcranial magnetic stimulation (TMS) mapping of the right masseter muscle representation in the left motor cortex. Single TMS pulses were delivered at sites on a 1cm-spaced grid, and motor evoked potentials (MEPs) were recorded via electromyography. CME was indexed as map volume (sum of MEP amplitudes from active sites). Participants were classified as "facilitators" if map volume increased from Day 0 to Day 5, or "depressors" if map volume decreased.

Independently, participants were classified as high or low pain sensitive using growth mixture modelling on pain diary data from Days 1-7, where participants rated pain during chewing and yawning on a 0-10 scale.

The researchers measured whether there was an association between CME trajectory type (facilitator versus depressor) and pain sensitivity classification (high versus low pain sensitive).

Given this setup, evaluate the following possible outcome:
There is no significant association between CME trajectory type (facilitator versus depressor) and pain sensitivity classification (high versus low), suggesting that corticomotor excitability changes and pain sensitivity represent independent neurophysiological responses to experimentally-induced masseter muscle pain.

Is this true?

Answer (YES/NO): NO